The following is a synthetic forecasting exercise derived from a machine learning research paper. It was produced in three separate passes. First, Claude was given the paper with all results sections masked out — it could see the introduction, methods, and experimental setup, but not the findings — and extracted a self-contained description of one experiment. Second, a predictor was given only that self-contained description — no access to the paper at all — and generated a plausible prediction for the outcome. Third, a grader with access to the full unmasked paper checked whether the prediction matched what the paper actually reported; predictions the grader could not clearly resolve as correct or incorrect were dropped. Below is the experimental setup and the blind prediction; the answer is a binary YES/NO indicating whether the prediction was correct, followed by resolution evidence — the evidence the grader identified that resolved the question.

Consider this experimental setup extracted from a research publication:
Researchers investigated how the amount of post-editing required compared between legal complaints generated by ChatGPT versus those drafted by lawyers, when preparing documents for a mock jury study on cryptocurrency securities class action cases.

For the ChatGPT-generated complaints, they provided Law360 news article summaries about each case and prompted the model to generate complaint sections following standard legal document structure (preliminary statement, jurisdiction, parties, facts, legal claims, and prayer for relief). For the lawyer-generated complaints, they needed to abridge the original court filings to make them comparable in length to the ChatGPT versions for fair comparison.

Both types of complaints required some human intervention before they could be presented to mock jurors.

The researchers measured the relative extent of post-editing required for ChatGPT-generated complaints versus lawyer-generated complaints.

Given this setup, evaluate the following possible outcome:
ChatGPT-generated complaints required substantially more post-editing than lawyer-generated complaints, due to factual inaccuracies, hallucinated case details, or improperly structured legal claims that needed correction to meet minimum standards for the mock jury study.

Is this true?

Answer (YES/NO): NO